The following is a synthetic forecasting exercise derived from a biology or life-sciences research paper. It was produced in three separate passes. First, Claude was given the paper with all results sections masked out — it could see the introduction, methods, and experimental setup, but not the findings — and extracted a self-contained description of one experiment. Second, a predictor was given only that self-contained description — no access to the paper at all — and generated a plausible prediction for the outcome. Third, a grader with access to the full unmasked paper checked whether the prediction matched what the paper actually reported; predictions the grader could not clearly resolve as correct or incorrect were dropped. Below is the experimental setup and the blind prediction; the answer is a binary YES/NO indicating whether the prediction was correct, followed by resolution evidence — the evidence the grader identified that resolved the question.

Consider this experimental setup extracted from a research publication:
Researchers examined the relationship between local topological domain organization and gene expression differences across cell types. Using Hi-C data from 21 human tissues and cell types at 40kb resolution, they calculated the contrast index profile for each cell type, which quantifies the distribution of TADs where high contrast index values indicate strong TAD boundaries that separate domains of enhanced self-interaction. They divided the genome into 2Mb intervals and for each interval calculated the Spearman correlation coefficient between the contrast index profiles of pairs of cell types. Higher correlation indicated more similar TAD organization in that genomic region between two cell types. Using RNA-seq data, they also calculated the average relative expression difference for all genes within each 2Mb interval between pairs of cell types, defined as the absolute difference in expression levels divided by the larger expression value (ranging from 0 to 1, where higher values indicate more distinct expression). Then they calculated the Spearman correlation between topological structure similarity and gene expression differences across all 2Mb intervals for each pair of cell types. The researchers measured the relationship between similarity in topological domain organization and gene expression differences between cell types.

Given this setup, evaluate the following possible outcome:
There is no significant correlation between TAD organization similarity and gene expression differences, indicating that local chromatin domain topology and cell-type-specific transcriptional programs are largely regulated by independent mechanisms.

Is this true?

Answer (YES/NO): NO